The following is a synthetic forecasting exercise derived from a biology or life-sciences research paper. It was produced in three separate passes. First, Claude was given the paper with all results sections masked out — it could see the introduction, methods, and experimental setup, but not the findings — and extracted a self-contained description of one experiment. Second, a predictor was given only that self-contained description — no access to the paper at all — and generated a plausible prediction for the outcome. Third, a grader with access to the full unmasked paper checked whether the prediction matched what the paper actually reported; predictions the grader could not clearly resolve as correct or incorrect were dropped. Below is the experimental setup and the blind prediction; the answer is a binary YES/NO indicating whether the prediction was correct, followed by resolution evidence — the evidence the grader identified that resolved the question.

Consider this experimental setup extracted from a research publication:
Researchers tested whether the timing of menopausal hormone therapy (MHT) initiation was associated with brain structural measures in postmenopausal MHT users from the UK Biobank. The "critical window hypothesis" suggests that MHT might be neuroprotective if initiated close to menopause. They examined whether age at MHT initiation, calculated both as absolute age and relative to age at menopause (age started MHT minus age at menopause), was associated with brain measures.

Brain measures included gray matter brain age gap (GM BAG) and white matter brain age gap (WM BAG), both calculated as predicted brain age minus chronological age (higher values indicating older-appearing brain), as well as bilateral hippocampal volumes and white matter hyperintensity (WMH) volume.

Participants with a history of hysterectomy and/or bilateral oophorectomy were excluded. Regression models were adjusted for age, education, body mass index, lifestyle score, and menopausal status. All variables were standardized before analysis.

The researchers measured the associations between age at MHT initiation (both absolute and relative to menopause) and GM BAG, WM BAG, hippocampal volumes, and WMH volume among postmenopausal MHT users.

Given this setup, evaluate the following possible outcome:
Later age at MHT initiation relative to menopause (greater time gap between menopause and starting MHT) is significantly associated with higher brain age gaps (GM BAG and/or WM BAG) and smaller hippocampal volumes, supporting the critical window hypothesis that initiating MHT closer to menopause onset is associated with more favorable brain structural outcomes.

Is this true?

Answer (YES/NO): NO